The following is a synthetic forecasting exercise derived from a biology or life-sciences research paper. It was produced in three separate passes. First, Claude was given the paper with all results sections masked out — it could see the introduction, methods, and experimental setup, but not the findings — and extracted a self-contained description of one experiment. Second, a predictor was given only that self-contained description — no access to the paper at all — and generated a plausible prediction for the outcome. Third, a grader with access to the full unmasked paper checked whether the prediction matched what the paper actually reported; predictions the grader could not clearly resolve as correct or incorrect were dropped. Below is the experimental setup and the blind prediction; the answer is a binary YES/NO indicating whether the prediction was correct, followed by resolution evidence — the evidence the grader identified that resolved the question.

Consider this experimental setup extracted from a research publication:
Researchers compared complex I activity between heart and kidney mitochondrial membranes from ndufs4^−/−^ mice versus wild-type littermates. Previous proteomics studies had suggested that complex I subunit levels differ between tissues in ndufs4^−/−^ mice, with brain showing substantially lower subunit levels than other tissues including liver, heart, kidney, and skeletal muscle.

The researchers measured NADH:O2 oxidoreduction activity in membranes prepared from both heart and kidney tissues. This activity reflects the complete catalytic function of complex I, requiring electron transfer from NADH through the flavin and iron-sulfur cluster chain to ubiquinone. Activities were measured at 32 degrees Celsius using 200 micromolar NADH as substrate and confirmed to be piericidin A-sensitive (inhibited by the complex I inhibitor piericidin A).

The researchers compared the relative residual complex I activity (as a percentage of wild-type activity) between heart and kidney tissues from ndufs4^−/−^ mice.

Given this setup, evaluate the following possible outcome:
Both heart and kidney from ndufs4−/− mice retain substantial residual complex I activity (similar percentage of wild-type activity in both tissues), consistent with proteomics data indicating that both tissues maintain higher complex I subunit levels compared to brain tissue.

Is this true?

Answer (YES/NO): NO